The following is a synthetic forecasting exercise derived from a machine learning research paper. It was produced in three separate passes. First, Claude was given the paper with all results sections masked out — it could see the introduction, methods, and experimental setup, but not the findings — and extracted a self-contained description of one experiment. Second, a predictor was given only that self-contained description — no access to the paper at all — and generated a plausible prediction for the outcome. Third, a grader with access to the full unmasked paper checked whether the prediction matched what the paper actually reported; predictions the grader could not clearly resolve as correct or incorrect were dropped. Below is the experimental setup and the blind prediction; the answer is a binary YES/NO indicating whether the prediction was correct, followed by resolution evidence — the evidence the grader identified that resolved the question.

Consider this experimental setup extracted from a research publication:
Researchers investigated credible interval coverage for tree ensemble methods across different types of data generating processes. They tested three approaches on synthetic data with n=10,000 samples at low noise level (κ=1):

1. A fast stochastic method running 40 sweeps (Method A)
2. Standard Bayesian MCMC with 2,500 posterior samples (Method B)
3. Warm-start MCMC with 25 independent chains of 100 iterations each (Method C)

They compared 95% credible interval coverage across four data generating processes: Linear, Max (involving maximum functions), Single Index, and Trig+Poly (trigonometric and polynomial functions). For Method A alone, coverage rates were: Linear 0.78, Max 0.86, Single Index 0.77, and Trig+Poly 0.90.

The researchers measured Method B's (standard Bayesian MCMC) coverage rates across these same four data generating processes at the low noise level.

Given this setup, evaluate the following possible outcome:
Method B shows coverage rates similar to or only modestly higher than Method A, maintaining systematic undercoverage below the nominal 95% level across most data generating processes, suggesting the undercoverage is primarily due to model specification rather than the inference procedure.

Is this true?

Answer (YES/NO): NO